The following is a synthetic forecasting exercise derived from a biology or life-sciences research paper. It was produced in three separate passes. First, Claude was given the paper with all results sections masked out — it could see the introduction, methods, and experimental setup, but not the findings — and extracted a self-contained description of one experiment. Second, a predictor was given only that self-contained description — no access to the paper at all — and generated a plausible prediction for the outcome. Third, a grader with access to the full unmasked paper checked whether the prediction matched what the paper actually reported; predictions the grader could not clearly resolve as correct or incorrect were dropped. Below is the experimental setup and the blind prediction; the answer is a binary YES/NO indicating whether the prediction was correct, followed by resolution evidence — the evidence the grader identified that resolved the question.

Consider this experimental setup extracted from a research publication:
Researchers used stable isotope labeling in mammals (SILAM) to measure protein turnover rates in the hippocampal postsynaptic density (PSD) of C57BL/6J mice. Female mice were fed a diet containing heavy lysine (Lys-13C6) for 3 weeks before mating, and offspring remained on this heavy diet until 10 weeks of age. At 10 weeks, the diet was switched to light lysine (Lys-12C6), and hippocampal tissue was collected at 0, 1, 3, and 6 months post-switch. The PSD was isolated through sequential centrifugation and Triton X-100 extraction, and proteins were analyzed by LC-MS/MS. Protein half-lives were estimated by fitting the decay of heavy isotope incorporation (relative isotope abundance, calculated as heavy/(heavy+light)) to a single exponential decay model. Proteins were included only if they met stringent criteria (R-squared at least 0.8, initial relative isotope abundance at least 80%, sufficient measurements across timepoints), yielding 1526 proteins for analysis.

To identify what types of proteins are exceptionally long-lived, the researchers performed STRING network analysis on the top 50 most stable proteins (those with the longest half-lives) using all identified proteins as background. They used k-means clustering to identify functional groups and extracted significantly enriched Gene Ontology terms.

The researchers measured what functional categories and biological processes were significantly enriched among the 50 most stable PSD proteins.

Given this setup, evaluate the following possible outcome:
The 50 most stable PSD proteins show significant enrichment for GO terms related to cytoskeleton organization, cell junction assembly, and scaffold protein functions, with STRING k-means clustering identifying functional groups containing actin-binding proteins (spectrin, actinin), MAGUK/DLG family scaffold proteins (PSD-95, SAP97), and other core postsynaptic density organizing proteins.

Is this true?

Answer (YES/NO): NO